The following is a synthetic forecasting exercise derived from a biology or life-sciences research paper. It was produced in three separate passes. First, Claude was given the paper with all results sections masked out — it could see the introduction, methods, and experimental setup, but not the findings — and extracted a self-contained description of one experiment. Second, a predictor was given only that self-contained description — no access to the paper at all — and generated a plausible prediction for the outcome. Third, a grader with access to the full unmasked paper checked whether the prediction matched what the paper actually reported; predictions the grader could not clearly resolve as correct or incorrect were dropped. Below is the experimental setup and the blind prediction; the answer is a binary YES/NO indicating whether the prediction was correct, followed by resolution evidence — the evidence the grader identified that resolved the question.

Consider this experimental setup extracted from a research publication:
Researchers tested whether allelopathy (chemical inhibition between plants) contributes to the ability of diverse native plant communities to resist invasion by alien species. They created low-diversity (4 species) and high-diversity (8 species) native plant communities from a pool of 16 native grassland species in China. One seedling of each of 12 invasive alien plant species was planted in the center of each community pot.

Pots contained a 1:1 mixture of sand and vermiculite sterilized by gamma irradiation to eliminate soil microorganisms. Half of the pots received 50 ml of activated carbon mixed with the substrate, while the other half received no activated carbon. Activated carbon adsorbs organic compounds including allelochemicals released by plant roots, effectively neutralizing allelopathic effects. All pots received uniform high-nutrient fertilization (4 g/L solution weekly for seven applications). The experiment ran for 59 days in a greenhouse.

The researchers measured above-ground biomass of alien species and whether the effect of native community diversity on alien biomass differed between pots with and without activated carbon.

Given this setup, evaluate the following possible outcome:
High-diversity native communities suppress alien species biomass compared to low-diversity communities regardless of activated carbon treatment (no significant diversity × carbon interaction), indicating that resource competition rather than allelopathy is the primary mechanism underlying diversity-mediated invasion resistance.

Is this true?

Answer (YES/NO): NO